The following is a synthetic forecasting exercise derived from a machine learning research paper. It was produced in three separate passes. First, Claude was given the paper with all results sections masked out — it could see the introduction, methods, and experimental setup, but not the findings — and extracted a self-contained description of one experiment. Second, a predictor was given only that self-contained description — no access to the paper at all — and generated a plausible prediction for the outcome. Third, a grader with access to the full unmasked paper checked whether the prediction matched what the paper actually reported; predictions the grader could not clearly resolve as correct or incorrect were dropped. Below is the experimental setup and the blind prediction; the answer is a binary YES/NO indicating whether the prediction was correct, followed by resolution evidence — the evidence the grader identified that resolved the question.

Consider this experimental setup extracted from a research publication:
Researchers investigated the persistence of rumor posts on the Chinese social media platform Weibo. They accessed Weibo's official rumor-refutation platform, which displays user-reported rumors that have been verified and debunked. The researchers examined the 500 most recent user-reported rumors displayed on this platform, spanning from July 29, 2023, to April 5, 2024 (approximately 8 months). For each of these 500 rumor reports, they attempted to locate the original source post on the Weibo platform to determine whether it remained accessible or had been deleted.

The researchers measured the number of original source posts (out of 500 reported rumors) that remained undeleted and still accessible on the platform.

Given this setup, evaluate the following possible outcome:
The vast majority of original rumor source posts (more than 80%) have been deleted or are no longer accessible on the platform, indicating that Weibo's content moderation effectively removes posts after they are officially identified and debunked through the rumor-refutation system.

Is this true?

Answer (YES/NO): YES